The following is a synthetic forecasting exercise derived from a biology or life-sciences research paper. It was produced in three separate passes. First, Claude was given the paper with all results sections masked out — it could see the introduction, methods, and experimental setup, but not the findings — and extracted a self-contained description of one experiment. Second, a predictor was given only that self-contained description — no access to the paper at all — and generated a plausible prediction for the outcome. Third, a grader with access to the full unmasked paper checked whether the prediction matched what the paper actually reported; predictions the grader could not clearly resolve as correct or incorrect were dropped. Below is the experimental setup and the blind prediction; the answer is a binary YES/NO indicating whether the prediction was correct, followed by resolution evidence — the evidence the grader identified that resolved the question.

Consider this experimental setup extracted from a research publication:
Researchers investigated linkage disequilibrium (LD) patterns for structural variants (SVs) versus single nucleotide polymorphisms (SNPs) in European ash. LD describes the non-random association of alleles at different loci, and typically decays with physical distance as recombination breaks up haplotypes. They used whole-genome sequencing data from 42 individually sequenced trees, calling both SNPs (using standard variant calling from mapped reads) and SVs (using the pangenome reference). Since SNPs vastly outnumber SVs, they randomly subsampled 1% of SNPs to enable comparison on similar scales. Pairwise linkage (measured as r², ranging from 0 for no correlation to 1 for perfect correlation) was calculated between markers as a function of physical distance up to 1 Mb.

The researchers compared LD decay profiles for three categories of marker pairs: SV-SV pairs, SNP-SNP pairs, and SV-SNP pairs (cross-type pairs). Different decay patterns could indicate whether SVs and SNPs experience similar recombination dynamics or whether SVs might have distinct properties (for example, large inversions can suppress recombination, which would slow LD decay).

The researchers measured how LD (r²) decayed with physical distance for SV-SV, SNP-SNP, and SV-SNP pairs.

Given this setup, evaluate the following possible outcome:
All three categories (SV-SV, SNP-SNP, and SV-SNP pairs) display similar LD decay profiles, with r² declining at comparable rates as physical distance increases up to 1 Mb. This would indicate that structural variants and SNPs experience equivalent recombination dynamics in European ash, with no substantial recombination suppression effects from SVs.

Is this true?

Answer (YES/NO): YES